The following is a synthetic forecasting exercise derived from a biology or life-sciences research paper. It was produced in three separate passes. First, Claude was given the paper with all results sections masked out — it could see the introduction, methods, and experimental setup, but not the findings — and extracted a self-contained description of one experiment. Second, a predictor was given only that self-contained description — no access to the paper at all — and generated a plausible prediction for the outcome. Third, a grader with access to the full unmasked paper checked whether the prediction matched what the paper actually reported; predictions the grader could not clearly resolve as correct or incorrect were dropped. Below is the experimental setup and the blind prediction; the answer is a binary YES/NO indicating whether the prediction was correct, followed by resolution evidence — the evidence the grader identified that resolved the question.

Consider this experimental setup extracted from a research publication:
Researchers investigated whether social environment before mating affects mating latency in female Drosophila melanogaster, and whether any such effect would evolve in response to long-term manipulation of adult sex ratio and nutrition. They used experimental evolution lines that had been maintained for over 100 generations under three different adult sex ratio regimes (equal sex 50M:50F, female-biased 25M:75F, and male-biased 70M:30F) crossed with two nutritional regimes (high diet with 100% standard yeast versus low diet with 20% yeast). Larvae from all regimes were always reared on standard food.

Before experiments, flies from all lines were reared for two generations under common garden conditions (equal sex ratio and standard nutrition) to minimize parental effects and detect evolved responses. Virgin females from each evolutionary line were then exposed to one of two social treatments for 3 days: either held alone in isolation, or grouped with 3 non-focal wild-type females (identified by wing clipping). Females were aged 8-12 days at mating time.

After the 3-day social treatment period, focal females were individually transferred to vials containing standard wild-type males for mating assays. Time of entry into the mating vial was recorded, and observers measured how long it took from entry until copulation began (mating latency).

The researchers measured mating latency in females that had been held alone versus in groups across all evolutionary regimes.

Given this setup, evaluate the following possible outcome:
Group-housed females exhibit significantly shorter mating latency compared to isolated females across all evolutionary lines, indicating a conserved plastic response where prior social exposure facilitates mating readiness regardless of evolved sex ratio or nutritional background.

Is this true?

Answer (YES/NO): NO